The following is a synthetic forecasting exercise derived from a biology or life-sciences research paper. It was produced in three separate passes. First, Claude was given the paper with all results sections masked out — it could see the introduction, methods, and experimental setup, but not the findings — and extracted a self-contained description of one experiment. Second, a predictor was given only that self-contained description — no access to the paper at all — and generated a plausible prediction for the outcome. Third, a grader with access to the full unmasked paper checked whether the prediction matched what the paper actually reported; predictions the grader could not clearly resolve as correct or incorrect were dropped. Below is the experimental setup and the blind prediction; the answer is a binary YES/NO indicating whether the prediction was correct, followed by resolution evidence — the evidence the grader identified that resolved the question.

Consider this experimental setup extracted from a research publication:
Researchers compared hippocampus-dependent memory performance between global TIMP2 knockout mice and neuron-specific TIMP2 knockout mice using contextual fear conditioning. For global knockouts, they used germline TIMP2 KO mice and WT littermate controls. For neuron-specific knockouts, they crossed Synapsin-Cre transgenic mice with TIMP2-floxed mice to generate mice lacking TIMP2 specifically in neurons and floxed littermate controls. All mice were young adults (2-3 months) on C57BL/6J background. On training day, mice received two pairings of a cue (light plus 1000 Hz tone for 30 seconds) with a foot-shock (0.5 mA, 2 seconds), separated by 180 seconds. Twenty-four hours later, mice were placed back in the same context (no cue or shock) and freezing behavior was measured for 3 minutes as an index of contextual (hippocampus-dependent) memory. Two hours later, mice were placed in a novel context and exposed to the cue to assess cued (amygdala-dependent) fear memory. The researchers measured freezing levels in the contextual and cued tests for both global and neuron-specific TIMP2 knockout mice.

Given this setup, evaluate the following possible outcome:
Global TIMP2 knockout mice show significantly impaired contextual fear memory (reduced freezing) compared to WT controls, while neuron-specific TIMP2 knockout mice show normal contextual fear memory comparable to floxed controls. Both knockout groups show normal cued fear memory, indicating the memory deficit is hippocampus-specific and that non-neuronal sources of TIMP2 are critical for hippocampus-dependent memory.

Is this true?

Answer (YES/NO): NO